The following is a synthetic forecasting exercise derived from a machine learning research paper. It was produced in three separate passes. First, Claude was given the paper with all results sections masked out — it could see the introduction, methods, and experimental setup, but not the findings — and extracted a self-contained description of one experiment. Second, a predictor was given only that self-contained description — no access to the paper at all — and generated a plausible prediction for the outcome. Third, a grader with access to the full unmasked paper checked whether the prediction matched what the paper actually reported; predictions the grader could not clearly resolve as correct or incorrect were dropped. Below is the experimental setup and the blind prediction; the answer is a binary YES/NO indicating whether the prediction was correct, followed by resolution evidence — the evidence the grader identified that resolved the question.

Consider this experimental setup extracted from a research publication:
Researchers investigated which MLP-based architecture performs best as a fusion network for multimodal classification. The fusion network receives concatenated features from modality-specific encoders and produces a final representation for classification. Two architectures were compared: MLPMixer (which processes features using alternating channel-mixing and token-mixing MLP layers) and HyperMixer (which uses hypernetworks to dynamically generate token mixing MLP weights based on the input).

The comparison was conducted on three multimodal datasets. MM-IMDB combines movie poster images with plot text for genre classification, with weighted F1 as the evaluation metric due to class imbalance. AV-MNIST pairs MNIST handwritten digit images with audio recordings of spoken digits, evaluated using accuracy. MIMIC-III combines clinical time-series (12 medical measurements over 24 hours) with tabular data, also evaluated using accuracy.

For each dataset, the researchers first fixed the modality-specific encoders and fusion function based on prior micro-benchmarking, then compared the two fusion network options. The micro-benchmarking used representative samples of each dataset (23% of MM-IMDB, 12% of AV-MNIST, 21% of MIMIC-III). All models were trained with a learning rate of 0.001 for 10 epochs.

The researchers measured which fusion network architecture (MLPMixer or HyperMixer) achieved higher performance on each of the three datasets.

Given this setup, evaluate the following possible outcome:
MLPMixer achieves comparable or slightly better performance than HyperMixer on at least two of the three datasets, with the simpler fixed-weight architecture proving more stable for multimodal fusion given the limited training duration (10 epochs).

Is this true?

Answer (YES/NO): NO